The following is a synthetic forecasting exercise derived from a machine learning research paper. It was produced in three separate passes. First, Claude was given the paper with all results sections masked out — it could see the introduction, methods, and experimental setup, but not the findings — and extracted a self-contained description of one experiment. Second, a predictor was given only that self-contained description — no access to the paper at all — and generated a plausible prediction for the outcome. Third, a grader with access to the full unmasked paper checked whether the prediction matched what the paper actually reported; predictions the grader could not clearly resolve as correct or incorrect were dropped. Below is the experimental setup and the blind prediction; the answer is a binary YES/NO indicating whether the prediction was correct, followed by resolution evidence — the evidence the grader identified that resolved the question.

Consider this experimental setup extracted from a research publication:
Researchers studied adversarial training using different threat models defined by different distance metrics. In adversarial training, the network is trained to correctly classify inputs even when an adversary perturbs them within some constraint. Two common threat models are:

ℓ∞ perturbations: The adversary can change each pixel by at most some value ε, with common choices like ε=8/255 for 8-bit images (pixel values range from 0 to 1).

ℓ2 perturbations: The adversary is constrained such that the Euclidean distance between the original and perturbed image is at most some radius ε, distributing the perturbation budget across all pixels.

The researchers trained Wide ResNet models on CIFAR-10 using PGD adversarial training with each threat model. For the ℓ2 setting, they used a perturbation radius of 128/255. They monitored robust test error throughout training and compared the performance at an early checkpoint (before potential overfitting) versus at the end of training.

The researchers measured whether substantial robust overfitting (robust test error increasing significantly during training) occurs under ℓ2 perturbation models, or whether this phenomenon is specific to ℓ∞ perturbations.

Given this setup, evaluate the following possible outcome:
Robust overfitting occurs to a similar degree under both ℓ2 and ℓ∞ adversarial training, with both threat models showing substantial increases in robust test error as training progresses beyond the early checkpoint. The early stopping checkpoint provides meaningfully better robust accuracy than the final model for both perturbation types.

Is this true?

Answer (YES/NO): NO